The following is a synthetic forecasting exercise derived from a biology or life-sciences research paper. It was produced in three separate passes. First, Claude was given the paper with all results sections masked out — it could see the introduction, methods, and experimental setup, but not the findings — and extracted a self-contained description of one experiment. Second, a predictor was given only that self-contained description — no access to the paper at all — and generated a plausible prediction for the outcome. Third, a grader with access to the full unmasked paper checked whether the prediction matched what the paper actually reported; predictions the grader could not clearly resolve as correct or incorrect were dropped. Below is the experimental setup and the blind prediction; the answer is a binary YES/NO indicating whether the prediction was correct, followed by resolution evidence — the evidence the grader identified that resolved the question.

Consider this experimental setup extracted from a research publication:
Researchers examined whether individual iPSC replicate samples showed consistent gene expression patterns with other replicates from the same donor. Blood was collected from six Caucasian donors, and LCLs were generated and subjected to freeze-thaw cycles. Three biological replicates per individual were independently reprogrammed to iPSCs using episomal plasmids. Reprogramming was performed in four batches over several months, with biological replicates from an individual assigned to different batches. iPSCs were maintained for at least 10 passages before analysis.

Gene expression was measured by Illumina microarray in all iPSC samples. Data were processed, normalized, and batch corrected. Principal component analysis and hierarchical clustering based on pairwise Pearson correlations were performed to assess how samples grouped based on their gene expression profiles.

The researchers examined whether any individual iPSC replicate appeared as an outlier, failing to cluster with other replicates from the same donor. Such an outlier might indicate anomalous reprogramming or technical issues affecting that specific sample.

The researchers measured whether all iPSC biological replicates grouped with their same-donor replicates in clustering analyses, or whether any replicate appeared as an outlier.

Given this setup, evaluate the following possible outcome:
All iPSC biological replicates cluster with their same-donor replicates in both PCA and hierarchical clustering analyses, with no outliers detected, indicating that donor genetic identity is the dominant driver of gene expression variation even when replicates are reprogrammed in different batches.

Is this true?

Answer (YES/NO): NO